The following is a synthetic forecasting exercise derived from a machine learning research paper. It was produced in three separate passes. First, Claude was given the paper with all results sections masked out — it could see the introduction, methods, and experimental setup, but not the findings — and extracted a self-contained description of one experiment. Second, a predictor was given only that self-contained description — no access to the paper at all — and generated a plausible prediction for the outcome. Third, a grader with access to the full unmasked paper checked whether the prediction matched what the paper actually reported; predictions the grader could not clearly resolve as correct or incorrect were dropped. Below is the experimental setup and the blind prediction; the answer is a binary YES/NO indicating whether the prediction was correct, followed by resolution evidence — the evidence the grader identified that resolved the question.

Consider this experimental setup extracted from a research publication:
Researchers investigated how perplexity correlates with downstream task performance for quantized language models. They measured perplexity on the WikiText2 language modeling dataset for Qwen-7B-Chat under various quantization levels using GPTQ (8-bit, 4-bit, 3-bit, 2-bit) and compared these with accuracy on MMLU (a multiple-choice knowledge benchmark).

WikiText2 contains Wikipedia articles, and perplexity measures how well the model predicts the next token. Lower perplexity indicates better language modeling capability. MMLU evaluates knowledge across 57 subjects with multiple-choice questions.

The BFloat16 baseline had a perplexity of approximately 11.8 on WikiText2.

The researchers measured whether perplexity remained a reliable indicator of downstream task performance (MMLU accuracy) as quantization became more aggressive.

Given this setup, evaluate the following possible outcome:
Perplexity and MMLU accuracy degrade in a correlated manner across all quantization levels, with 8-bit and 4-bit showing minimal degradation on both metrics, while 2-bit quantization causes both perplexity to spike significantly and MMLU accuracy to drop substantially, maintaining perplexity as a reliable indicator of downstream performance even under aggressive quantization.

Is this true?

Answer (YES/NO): YES